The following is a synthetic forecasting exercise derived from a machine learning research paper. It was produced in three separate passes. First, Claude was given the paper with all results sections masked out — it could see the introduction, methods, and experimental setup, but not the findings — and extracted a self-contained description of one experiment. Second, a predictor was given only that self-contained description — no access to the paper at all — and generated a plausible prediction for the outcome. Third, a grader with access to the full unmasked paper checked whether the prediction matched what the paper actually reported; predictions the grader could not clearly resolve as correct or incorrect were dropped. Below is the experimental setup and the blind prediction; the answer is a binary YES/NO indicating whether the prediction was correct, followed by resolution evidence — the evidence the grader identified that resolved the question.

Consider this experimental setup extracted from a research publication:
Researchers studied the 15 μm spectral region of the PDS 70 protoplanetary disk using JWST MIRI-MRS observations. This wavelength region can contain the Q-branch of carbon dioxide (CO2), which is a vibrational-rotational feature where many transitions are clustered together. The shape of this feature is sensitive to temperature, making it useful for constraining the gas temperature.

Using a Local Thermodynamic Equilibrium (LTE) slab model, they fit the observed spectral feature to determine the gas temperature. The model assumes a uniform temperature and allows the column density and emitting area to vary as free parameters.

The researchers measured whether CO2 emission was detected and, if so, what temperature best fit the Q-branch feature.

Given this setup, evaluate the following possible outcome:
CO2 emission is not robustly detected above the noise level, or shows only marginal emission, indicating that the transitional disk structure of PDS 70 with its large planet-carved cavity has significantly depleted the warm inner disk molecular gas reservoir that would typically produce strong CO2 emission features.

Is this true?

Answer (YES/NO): NO